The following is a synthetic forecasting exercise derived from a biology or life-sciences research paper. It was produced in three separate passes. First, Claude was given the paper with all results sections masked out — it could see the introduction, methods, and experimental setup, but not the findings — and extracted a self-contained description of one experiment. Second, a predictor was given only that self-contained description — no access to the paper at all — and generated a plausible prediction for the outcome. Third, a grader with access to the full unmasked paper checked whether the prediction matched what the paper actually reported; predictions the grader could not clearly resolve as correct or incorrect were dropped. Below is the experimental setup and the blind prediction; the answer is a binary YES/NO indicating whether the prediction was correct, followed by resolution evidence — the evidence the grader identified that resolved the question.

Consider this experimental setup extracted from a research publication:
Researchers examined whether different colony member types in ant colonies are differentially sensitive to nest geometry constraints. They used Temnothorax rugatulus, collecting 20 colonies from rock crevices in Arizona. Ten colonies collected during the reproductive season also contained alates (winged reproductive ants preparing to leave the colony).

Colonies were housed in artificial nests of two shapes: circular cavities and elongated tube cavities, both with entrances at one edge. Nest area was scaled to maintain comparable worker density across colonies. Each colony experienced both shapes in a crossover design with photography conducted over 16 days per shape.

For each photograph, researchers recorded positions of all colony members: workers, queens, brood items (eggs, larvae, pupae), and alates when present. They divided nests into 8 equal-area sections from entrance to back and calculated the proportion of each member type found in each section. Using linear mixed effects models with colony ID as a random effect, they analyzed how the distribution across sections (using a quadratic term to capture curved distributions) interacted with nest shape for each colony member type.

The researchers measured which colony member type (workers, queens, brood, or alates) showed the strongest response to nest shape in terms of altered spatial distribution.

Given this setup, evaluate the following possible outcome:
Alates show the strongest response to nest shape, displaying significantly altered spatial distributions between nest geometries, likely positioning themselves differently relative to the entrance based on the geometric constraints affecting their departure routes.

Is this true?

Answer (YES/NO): NO